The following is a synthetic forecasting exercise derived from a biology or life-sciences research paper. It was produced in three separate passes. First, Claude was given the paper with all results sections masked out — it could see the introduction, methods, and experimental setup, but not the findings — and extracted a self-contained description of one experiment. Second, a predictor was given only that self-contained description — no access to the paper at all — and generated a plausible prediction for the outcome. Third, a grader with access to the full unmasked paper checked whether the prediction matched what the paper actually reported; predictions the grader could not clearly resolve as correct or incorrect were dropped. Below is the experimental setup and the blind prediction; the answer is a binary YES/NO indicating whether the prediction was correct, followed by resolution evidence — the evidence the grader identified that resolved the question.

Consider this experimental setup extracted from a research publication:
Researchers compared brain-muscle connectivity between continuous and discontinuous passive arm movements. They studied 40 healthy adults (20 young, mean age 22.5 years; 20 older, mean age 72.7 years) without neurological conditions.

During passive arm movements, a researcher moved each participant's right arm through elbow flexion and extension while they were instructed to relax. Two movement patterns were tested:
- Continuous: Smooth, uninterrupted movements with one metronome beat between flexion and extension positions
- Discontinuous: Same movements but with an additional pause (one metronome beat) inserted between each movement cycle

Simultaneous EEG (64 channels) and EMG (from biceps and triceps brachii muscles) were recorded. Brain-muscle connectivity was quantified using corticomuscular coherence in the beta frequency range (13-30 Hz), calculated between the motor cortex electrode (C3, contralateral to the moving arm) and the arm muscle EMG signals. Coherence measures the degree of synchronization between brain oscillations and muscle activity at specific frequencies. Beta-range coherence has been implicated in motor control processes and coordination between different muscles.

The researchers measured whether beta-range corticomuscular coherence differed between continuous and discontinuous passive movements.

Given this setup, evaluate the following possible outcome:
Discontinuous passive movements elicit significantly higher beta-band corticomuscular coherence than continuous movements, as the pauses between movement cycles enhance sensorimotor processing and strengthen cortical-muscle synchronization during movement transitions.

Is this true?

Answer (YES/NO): NO